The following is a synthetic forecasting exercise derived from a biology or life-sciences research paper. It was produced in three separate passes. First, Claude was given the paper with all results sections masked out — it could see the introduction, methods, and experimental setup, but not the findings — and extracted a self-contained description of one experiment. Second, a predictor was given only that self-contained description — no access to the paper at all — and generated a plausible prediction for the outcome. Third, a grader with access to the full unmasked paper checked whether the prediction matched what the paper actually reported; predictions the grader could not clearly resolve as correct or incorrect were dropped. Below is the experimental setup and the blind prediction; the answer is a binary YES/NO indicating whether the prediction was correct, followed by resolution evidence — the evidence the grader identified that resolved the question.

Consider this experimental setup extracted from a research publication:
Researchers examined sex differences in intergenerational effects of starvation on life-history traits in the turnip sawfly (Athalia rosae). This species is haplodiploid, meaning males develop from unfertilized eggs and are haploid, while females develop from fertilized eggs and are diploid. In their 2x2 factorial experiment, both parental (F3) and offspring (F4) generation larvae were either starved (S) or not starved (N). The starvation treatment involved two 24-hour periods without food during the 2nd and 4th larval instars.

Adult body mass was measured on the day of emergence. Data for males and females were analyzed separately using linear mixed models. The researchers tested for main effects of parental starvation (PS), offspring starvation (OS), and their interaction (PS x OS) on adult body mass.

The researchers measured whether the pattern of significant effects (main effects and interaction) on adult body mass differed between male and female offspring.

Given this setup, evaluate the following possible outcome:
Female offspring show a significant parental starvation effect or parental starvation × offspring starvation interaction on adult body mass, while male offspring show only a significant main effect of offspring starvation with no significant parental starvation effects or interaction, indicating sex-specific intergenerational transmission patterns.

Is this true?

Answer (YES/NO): NO